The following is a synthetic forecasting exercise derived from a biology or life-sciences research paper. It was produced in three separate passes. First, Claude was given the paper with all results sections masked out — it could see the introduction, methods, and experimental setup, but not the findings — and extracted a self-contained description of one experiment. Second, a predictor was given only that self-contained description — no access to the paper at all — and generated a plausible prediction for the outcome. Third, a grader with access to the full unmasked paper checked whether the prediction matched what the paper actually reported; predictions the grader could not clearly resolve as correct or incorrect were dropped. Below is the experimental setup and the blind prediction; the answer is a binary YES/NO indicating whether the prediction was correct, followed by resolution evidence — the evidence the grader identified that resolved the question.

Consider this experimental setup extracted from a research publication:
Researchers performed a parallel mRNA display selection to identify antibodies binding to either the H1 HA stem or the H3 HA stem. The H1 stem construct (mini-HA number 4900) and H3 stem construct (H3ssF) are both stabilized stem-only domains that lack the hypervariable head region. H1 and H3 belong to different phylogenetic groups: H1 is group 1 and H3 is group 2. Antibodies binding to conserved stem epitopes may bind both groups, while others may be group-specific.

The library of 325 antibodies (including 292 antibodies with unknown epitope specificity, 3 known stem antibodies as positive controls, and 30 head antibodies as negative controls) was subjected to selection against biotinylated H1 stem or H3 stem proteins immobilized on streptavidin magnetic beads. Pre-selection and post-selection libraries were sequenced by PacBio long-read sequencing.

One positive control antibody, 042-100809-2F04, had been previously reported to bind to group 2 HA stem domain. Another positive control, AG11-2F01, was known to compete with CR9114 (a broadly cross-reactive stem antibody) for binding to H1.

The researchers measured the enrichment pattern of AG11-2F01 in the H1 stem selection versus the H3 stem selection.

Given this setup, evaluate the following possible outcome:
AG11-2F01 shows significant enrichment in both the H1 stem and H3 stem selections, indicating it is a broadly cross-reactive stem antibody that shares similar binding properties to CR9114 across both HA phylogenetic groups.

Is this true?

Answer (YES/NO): NO